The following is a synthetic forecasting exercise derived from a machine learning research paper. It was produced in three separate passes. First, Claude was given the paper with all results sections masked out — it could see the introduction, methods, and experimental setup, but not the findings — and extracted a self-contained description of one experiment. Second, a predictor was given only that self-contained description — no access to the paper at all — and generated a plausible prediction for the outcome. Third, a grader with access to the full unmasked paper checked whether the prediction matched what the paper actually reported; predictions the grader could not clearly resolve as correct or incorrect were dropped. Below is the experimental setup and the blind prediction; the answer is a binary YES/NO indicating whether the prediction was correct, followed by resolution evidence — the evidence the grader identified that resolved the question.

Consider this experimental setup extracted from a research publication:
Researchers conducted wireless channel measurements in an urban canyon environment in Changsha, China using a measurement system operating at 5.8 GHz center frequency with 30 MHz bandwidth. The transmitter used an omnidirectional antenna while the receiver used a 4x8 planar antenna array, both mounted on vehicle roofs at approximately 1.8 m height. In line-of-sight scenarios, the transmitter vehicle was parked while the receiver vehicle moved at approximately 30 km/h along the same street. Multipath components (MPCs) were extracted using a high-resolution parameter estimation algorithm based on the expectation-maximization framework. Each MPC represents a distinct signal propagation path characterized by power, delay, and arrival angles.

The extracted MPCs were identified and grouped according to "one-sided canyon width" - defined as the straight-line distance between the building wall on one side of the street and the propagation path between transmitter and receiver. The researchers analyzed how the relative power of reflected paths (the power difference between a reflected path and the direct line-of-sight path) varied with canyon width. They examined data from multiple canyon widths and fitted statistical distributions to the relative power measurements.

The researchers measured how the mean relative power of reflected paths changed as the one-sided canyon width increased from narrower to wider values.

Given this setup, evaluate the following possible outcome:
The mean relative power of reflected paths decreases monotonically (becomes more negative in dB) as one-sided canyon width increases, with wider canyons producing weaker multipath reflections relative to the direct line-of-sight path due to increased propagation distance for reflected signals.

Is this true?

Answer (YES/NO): YES